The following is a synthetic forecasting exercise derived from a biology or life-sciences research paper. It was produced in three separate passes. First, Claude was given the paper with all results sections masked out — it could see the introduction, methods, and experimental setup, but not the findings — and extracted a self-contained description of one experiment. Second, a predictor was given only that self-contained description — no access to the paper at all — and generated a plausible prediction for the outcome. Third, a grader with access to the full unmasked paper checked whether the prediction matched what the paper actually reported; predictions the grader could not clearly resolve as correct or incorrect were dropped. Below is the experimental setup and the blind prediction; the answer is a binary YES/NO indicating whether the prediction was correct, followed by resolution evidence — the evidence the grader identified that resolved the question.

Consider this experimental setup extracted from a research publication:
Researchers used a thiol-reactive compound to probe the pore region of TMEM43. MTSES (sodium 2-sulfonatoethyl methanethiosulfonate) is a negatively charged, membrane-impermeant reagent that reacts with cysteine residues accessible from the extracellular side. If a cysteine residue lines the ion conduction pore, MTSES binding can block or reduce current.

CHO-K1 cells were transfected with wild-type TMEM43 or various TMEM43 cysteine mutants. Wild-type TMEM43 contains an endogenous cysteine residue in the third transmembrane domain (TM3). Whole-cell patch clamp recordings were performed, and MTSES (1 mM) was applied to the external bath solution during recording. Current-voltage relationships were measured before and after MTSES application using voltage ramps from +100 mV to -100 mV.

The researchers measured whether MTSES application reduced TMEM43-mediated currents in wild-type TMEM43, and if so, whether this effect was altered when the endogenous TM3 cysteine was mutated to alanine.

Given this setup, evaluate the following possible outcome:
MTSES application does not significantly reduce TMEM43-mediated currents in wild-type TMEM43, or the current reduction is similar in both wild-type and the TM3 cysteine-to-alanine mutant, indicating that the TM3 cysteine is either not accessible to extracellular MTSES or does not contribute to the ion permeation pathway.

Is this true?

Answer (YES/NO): NO